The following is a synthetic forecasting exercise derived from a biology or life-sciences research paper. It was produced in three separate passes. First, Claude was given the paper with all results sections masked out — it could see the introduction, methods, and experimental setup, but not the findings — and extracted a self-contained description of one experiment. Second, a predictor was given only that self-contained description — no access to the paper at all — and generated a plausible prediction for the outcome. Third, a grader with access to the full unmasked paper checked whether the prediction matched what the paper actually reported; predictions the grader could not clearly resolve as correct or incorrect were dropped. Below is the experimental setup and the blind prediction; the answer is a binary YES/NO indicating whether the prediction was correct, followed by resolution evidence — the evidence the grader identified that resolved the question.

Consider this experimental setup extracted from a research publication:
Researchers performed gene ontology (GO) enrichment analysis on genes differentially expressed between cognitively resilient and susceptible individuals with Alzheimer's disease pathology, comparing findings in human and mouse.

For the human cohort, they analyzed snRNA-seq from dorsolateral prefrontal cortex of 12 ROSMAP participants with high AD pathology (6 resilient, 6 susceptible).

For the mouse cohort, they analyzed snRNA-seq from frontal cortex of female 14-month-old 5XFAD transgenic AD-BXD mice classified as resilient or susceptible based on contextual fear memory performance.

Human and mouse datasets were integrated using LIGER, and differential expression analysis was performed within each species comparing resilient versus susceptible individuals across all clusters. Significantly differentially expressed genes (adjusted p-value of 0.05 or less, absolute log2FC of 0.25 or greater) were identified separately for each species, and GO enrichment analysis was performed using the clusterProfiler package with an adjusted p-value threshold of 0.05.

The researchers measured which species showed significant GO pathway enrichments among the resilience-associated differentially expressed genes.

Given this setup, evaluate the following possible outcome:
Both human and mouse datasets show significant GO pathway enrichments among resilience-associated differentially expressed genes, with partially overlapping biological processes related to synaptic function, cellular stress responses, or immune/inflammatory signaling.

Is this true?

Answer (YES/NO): NO